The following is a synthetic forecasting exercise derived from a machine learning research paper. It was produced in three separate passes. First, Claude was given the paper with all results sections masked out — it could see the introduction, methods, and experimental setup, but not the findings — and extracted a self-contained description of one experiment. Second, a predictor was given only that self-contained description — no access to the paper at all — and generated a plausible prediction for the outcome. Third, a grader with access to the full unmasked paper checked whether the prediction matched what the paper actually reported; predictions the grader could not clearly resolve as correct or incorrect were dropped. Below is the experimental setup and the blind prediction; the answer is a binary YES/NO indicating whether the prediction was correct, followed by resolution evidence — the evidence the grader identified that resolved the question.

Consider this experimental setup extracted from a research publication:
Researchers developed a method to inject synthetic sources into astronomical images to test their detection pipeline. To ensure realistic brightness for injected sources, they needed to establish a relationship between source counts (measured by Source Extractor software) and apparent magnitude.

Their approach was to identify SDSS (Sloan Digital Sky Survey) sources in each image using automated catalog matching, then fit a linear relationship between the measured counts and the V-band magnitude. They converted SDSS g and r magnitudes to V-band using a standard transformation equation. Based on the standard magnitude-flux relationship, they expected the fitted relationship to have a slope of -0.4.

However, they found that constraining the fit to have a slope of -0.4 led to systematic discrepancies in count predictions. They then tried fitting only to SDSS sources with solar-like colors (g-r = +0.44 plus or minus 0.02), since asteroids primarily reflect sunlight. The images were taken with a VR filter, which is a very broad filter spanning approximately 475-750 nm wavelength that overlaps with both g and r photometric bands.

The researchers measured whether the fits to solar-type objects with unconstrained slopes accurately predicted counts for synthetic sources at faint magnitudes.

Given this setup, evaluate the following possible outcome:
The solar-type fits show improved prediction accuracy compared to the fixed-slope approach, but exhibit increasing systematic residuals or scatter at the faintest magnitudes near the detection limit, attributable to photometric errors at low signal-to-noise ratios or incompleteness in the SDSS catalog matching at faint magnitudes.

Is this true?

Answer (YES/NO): YES